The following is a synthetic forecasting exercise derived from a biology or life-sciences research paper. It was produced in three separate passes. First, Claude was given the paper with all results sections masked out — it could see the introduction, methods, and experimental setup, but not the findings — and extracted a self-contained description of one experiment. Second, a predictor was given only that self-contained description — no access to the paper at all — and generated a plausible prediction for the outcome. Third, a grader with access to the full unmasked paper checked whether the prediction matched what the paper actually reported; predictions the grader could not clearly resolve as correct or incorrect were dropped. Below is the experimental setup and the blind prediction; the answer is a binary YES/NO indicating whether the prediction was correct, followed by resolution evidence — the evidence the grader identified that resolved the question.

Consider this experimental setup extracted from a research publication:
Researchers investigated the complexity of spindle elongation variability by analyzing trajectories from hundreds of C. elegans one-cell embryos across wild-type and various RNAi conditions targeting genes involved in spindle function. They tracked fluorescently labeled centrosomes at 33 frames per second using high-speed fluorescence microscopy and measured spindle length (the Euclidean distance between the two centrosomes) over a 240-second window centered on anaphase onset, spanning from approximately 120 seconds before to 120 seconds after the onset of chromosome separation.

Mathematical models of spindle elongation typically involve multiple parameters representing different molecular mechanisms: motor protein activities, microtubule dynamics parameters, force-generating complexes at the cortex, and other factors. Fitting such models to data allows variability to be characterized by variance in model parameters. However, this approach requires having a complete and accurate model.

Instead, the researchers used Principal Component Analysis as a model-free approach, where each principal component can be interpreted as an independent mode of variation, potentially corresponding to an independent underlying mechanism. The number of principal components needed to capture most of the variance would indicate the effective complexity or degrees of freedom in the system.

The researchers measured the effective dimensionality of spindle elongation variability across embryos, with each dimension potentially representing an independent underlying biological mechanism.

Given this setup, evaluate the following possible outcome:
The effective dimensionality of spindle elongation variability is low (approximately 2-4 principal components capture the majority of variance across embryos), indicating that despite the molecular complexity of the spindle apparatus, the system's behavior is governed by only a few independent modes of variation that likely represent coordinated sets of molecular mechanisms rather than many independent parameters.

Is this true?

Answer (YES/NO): YES